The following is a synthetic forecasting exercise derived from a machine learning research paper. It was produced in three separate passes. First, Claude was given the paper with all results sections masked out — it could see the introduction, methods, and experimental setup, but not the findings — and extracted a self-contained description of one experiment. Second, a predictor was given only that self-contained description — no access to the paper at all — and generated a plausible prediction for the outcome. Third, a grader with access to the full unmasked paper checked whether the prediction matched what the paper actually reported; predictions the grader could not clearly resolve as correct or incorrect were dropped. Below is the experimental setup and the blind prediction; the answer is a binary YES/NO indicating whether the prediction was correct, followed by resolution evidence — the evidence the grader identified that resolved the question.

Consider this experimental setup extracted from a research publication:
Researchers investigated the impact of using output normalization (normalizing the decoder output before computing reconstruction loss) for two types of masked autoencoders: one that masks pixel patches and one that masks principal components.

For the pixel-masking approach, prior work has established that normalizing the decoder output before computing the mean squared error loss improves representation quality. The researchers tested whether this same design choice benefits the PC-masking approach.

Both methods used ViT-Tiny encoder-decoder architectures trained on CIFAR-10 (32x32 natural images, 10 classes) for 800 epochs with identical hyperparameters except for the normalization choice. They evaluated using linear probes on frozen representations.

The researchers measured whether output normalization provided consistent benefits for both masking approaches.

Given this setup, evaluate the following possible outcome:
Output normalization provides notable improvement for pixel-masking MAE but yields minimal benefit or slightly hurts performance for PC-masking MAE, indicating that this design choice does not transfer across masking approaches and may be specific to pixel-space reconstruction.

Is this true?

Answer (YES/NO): YES